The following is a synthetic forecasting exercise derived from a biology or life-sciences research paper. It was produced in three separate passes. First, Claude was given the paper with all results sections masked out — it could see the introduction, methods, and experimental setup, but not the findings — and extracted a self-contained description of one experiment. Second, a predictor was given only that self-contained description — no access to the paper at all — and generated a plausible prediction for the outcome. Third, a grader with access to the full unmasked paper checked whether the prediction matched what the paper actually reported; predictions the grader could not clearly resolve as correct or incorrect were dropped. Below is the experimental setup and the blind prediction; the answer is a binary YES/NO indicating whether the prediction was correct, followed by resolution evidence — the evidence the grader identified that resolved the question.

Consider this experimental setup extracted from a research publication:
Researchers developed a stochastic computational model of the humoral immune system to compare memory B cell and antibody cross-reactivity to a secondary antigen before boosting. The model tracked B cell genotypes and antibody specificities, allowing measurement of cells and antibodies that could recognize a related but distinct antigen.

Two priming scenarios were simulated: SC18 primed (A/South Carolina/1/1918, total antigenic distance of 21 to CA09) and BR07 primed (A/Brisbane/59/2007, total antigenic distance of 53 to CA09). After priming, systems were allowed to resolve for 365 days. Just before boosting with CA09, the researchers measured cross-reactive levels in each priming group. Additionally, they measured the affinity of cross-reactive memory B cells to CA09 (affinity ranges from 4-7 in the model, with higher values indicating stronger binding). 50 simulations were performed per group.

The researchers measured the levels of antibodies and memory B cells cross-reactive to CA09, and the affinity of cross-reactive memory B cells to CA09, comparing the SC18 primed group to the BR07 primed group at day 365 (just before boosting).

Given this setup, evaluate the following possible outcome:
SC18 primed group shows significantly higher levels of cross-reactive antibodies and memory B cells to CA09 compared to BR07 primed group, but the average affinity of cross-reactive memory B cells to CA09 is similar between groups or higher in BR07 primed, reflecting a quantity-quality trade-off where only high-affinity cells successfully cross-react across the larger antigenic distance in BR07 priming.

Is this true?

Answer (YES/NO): NO